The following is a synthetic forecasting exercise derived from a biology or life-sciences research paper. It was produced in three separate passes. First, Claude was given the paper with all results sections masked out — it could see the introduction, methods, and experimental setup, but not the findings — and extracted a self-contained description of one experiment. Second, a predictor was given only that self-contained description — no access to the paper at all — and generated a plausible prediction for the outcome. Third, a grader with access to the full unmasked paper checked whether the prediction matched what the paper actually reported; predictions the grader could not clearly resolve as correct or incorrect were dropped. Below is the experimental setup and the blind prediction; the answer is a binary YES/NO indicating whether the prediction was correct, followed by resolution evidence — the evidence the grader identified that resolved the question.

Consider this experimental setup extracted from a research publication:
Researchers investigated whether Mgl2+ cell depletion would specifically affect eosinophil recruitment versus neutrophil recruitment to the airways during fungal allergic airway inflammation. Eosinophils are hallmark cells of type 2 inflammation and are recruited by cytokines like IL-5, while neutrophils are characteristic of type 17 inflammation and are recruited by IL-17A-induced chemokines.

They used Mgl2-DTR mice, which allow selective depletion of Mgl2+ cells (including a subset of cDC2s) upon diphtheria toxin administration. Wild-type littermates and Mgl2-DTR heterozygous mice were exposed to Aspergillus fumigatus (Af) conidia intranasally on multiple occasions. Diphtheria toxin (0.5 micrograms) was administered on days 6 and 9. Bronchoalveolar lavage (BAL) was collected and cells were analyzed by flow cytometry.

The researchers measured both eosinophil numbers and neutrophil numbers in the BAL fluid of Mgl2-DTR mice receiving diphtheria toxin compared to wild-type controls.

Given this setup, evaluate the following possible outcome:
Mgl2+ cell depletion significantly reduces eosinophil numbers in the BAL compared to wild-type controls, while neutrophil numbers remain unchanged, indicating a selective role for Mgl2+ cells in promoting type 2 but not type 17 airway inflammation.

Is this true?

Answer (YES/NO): NO